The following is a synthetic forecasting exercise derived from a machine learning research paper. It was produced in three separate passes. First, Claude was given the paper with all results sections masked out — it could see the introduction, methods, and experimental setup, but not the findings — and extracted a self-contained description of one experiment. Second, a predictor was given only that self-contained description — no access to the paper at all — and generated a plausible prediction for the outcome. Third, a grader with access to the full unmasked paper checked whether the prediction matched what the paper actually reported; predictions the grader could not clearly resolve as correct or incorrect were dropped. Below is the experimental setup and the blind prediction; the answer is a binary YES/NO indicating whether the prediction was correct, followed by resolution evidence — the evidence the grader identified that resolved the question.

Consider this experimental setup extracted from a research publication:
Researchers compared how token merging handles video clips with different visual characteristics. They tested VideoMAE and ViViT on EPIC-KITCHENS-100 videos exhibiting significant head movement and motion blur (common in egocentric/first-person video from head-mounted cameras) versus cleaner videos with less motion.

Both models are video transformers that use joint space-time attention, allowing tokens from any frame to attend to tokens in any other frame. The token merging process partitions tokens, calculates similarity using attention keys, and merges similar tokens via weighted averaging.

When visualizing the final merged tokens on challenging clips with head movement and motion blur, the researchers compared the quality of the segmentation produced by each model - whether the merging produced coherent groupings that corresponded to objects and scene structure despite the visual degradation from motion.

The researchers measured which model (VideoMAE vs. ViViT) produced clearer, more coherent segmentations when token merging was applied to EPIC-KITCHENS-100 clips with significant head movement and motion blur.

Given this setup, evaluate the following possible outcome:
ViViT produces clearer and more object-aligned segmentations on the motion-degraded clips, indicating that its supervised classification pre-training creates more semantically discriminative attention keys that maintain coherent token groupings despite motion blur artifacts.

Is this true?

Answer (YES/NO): NO